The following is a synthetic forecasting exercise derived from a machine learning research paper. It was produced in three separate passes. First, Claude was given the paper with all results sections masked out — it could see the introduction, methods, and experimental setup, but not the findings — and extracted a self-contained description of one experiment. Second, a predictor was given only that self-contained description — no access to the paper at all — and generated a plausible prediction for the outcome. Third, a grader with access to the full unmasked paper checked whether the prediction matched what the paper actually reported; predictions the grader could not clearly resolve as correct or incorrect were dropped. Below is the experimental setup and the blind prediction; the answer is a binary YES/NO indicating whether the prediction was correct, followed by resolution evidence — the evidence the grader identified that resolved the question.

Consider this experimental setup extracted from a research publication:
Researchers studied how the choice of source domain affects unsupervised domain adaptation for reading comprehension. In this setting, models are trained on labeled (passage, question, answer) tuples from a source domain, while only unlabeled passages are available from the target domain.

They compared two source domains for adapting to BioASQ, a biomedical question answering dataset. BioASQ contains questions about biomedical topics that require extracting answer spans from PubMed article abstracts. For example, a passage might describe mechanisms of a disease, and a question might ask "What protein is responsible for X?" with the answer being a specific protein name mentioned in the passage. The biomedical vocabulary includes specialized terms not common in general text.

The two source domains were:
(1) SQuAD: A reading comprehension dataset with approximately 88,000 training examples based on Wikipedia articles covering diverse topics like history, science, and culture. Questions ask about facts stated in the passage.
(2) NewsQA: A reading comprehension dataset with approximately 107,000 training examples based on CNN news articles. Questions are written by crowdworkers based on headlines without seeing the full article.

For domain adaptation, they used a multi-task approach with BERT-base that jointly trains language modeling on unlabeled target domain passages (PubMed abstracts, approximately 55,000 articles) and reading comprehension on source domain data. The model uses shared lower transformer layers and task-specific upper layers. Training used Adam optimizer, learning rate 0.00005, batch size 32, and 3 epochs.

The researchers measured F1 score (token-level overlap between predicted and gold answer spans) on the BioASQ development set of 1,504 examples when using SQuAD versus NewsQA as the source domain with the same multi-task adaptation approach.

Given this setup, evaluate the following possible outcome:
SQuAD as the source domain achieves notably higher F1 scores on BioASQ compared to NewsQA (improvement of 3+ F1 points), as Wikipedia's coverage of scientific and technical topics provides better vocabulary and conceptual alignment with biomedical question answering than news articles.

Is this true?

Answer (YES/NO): YES